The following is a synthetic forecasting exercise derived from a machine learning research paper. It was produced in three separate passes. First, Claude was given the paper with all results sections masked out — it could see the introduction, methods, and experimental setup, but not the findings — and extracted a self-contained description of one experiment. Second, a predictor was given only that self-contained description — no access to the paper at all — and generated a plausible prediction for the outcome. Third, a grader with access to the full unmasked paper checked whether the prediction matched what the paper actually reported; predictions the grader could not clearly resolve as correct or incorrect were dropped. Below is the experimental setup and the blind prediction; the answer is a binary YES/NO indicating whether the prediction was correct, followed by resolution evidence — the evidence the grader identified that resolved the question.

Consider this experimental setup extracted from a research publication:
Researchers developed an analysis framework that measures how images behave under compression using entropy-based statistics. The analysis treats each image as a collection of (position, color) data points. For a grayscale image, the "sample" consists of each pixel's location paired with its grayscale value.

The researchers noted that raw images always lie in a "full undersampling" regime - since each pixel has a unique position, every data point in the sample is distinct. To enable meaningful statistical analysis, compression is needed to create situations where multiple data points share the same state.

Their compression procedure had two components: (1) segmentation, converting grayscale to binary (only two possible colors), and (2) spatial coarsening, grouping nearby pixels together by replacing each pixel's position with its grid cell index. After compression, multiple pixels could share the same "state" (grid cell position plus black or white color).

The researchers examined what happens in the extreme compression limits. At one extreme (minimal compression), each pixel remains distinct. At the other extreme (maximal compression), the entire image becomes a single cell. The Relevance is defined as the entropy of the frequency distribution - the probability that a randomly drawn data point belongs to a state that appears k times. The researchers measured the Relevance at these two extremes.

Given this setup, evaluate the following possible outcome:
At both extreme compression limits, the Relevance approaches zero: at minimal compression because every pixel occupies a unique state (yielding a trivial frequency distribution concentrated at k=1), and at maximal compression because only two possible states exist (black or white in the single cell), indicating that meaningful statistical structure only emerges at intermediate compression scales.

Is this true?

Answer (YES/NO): YES